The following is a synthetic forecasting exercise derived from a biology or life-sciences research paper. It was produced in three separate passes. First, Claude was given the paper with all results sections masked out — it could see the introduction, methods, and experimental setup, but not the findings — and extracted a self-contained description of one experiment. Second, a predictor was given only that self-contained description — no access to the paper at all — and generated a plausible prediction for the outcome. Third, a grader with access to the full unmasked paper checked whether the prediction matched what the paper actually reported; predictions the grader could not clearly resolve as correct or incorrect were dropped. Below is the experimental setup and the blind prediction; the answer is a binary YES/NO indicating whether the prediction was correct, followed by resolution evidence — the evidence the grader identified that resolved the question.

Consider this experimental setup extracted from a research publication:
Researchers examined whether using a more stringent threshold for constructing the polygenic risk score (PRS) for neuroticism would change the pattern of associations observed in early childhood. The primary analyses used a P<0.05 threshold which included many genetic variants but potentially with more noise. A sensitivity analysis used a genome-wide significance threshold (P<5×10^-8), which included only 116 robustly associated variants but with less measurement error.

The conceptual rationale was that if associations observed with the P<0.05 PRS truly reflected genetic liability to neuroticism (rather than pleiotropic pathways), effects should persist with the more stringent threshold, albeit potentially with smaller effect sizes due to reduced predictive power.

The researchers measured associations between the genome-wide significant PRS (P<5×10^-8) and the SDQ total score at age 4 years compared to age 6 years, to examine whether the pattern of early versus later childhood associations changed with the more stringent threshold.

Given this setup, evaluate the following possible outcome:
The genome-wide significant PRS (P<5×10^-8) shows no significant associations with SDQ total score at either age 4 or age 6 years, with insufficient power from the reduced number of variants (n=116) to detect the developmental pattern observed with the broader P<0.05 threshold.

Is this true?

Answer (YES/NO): NO